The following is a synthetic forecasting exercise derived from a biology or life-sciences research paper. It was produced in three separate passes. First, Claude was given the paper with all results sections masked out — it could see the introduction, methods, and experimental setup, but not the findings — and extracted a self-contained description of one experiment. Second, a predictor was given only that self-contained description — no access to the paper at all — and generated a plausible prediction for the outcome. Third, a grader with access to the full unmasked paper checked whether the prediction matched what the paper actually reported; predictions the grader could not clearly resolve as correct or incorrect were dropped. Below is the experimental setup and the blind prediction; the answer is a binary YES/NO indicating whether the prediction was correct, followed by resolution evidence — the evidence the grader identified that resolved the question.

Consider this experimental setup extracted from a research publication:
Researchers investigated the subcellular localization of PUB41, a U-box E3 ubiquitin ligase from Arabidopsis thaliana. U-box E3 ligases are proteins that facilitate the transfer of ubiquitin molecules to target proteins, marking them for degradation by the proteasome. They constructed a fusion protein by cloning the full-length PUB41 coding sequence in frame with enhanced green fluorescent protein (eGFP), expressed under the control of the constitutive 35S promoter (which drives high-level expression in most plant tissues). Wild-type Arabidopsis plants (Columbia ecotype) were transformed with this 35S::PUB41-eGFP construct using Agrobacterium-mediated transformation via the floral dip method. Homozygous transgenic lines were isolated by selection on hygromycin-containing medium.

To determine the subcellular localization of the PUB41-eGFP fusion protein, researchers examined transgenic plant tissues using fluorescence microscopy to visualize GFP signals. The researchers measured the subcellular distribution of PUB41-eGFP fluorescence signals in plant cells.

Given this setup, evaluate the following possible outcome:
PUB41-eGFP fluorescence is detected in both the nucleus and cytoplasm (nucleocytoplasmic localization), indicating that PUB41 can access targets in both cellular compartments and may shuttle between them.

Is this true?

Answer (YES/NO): YES